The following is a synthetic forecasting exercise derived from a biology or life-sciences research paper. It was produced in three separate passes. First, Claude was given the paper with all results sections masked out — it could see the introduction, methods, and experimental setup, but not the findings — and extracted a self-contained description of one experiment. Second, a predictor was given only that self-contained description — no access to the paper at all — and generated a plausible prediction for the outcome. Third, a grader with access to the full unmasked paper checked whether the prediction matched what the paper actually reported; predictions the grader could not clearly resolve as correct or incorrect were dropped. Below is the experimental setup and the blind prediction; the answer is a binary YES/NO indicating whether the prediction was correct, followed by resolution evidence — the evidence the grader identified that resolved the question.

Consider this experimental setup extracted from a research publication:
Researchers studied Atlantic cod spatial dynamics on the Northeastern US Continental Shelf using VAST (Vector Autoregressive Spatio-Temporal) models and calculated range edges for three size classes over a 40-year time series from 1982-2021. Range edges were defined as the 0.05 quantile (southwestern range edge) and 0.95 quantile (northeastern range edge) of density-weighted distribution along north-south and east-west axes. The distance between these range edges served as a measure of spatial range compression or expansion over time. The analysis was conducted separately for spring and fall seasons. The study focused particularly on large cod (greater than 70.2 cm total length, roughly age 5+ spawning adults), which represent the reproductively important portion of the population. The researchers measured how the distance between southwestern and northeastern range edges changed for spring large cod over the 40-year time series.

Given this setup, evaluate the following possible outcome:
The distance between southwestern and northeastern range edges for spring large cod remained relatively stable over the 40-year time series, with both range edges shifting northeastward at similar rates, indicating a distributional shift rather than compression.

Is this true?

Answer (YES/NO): NO